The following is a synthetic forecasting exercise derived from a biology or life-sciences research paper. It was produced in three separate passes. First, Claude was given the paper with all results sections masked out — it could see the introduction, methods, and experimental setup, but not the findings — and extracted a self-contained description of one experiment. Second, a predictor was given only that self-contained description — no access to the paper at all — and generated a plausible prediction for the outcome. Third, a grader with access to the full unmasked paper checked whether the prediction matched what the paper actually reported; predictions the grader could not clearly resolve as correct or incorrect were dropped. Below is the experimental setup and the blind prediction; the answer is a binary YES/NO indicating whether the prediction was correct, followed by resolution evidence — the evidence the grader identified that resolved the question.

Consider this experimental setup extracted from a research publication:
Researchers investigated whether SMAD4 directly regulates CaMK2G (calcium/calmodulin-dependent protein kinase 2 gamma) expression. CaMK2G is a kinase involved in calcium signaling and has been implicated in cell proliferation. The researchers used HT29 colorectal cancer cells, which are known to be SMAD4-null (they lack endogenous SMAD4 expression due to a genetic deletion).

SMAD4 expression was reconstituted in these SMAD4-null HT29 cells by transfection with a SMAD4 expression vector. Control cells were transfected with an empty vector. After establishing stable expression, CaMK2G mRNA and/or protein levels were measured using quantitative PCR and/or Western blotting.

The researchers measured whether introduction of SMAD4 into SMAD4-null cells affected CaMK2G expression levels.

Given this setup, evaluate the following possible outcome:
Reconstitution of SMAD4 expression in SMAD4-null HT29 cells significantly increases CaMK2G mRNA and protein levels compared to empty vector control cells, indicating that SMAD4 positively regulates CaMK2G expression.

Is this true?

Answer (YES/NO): NO